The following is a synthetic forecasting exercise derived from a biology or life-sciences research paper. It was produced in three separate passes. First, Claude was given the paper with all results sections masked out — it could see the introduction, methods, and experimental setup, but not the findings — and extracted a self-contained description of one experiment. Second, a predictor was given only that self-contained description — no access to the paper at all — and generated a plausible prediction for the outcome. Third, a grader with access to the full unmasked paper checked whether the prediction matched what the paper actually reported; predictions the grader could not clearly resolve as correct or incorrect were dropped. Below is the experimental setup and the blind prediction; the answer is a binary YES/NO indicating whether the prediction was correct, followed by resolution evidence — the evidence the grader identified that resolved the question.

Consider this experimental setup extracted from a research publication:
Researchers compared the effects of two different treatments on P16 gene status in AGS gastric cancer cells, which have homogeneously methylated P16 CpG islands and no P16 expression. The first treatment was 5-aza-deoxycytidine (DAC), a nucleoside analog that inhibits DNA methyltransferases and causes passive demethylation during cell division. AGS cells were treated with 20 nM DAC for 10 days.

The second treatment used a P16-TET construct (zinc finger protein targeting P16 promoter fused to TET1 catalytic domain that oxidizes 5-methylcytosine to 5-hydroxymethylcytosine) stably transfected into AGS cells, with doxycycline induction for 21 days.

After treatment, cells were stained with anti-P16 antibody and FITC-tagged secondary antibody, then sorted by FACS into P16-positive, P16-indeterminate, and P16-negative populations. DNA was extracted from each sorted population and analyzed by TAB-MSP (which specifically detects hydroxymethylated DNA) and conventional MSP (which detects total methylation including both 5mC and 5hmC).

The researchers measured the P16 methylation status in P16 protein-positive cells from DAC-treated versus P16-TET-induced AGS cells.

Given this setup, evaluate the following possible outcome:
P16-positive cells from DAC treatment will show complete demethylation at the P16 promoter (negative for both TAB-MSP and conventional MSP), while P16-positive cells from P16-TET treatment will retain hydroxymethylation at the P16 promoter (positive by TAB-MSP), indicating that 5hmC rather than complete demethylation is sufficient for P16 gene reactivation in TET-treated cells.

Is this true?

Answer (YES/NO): NO